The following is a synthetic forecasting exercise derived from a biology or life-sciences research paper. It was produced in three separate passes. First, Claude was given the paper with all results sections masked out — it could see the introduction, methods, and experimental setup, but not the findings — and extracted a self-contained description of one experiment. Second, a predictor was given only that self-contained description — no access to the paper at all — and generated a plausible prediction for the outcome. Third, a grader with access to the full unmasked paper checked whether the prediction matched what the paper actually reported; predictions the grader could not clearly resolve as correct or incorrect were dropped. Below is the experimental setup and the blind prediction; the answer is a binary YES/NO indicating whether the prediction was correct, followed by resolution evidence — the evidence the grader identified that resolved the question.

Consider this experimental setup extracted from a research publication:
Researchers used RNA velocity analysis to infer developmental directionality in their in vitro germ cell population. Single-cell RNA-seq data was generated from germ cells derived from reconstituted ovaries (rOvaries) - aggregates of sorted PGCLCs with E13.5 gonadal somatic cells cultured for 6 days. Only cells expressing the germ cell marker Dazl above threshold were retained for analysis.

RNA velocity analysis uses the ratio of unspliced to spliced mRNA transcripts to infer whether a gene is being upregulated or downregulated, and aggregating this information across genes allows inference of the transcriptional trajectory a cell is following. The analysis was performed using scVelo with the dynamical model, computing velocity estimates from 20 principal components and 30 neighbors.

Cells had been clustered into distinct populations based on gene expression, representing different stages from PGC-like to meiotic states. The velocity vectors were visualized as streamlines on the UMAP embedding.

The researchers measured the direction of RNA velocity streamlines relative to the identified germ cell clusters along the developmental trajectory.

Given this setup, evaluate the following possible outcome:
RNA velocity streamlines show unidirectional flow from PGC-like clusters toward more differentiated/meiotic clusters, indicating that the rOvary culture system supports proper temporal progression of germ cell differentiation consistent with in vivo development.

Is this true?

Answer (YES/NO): YES